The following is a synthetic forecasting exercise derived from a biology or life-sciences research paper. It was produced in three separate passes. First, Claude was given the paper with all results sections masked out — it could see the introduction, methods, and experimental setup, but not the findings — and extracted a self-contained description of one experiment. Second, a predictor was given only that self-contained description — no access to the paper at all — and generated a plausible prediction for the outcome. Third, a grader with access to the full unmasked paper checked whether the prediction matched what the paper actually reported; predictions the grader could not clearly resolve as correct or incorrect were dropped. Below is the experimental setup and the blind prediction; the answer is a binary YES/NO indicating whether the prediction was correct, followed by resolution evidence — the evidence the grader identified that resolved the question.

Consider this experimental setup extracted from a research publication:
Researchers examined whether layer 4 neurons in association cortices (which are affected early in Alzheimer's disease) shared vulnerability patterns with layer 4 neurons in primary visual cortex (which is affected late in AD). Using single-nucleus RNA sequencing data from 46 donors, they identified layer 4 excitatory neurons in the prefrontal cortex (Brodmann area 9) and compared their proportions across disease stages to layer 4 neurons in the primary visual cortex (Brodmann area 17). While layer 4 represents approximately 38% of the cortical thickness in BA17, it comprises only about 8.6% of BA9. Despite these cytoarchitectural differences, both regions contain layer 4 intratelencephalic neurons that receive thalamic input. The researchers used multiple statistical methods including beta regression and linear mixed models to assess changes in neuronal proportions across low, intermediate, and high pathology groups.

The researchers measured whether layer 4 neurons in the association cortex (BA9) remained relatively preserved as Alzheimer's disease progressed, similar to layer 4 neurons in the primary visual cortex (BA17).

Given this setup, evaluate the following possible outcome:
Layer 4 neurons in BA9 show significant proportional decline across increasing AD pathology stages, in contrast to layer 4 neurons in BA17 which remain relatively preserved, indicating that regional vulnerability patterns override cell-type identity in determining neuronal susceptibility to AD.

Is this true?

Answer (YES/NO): NO